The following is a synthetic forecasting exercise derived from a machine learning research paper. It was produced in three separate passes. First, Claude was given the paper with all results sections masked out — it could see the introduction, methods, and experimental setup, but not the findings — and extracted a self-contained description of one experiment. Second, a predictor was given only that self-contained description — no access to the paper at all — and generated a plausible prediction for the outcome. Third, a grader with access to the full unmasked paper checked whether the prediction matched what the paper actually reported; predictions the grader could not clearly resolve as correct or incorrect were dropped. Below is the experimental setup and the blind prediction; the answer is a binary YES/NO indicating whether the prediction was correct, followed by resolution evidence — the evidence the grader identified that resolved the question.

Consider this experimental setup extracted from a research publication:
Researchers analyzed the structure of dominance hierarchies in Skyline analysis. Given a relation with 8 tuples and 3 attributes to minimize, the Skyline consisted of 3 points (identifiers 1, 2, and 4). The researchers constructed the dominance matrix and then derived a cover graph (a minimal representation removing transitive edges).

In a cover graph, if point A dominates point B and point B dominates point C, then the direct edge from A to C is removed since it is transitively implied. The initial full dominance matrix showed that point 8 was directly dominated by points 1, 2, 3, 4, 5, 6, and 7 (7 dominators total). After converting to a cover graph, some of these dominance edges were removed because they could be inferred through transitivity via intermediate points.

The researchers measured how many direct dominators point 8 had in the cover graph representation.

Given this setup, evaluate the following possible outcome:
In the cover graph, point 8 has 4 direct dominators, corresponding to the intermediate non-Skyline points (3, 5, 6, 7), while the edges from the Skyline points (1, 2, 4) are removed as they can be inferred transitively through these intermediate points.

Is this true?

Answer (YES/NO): NO